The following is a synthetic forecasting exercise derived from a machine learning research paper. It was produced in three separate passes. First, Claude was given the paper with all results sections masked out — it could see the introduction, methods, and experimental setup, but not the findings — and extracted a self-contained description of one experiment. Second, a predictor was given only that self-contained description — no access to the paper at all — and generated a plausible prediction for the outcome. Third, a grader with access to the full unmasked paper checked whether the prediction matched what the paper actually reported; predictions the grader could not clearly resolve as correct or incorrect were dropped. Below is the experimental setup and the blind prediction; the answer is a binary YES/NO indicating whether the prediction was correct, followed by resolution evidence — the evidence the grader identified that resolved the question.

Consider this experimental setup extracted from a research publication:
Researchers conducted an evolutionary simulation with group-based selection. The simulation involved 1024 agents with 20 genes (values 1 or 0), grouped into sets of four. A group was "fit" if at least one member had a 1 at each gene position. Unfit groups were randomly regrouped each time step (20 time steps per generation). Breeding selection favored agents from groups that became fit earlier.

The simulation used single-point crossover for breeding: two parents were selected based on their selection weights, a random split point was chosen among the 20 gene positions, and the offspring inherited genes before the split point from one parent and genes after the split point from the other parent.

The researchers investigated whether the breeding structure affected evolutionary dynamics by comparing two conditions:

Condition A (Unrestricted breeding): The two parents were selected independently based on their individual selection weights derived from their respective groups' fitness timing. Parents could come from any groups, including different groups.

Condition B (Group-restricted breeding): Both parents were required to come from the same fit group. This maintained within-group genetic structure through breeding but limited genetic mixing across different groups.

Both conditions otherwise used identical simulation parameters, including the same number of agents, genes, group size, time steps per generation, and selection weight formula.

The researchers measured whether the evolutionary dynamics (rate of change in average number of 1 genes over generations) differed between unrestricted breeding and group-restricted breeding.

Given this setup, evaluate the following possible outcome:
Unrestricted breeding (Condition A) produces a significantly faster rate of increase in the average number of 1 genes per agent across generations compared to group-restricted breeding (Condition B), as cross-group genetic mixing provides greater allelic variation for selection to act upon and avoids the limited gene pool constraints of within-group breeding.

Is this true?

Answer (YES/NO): NO